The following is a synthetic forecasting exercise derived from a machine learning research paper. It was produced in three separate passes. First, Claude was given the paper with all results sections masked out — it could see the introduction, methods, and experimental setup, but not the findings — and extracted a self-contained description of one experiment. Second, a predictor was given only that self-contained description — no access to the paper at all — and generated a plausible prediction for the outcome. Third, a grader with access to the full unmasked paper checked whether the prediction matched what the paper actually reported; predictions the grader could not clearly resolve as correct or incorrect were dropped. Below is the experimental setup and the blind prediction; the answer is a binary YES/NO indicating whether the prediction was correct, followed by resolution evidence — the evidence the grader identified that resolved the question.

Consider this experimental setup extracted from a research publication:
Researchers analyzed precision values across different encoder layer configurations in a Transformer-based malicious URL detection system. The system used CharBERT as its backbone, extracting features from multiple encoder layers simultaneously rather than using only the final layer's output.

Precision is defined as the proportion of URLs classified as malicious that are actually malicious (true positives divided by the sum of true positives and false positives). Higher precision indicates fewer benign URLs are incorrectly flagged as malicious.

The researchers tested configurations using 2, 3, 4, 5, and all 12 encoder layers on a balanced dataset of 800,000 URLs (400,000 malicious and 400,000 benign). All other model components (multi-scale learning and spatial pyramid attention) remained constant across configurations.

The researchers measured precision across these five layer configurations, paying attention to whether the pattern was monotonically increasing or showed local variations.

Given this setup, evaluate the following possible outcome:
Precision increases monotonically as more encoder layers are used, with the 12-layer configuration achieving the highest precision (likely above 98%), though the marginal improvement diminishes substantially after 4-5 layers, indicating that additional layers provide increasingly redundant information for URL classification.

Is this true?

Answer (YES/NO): NO